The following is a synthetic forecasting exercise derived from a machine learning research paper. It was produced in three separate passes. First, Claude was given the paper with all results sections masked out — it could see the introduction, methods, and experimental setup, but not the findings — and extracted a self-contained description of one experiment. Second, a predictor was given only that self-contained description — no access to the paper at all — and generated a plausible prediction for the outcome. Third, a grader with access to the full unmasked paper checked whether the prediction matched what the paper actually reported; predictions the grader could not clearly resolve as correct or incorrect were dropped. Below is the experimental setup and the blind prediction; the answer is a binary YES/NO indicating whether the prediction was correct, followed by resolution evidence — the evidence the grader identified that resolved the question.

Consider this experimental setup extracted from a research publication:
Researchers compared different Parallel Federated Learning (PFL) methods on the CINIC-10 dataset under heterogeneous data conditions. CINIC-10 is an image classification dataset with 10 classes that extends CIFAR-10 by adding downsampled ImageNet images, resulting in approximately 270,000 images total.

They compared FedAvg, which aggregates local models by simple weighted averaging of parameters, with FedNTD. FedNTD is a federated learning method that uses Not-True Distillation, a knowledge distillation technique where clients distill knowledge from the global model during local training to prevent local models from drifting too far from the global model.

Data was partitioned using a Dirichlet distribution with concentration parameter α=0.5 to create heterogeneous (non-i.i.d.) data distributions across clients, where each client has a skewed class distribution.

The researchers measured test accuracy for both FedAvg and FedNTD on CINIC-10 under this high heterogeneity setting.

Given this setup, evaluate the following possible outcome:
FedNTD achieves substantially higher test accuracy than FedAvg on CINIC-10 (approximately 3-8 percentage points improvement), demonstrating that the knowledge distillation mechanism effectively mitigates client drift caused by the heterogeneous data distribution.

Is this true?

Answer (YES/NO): NO